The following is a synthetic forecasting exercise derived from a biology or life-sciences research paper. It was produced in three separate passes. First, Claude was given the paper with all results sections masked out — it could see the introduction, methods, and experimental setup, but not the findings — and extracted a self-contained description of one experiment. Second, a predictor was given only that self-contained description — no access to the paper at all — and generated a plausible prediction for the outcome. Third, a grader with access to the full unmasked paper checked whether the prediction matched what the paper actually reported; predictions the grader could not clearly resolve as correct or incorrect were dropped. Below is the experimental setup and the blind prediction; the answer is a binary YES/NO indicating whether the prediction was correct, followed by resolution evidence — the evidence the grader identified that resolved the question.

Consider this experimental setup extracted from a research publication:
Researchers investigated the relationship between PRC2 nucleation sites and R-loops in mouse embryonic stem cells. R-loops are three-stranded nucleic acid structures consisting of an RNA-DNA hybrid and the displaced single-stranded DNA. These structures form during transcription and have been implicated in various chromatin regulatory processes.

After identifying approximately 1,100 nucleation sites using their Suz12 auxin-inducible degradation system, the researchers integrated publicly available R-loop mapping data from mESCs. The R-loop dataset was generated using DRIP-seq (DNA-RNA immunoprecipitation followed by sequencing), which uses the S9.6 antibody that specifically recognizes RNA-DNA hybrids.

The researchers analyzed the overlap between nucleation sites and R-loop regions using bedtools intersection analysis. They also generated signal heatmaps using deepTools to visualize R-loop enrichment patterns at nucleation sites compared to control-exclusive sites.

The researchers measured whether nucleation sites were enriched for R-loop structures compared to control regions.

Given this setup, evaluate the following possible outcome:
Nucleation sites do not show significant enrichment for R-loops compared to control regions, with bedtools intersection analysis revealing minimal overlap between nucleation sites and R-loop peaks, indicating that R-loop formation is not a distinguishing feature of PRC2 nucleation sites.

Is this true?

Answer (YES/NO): YES